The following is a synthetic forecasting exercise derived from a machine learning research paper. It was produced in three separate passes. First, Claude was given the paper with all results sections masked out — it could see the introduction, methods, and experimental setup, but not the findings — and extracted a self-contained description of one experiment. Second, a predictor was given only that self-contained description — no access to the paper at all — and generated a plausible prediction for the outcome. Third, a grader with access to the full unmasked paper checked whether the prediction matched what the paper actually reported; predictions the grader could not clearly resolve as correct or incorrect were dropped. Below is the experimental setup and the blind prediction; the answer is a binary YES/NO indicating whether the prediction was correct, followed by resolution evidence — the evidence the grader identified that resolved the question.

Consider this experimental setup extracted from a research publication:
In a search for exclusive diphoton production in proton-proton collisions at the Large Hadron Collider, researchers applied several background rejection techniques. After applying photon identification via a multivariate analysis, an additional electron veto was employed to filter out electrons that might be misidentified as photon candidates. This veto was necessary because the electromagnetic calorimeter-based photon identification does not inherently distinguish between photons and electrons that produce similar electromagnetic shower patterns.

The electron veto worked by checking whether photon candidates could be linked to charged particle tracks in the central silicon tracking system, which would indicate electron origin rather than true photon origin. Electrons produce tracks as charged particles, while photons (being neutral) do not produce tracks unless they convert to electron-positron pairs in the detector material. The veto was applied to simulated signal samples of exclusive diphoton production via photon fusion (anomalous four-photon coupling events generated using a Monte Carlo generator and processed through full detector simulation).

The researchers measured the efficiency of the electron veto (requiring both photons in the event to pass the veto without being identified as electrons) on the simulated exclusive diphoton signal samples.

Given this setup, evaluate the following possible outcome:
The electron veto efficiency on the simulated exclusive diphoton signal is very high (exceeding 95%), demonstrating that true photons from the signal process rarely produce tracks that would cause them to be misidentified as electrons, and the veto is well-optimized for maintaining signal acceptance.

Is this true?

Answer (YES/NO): YES